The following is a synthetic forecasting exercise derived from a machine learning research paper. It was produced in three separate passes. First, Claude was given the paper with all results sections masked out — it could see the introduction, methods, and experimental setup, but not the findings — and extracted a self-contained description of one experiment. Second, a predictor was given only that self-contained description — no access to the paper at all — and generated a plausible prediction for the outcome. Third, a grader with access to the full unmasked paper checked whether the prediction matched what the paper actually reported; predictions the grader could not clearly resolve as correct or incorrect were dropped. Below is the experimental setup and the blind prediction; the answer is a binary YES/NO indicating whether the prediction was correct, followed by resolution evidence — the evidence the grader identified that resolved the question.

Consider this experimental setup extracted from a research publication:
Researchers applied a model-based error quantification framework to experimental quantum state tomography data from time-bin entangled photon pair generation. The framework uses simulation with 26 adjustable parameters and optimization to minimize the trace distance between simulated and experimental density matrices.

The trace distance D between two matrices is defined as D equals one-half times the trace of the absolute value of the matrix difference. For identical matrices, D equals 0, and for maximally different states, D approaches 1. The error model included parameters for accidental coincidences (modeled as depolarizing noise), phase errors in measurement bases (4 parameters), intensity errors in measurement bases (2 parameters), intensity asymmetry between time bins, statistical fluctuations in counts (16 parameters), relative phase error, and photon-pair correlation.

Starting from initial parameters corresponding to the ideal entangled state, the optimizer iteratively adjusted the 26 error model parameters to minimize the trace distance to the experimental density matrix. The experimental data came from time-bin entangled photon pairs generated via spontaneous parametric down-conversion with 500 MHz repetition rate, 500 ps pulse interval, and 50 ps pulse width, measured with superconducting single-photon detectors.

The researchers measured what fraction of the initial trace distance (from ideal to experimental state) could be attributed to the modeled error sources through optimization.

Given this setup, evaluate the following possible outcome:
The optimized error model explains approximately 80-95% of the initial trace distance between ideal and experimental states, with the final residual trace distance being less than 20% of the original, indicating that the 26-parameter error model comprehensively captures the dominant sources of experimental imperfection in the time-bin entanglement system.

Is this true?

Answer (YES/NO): YES